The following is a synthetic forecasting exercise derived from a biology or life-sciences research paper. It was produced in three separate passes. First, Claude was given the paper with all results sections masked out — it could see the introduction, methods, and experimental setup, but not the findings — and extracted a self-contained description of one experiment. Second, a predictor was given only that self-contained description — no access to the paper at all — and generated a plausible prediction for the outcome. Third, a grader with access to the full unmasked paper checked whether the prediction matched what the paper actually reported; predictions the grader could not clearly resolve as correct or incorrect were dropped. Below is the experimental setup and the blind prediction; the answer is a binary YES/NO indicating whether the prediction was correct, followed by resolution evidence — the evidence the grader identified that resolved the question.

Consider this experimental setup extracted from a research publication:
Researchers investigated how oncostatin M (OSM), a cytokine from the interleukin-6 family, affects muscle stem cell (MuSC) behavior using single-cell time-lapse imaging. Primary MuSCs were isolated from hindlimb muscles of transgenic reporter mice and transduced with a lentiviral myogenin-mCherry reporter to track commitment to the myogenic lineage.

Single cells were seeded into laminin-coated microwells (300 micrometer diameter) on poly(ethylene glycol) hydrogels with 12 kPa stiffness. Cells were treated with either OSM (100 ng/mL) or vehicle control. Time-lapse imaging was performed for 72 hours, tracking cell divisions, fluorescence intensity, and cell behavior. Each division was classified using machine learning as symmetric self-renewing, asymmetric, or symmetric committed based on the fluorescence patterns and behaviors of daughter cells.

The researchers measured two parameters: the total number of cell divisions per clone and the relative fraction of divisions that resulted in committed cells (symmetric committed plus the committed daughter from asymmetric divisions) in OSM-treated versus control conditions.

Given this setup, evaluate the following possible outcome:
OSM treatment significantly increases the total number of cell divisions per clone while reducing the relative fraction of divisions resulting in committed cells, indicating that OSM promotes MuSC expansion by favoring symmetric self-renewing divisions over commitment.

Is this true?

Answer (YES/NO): NO